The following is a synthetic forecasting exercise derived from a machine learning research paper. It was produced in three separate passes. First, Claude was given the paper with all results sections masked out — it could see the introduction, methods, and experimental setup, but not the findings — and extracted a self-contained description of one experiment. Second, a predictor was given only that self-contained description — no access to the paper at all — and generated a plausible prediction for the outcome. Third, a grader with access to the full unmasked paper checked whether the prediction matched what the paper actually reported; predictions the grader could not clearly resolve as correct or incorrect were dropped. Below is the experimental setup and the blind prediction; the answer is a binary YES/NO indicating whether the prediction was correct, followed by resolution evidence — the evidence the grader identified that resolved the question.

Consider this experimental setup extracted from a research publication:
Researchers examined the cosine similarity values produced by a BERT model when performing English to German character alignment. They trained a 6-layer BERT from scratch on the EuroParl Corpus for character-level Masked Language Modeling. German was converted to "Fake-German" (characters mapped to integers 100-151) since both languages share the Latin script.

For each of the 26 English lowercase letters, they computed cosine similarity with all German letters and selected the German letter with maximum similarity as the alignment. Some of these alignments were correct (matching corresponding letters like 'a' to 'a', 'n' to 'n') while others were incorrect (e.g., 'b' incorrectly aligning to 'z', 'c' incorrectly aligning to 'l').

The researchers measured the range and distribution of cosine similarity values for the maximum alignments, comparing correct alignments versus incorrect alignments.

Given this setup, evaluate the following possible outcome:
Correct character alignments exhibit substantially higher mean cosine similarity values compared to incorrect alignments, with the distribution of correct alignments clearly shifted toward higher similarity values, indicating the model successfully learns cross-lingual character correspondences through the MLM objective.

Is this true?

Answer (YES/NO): NO